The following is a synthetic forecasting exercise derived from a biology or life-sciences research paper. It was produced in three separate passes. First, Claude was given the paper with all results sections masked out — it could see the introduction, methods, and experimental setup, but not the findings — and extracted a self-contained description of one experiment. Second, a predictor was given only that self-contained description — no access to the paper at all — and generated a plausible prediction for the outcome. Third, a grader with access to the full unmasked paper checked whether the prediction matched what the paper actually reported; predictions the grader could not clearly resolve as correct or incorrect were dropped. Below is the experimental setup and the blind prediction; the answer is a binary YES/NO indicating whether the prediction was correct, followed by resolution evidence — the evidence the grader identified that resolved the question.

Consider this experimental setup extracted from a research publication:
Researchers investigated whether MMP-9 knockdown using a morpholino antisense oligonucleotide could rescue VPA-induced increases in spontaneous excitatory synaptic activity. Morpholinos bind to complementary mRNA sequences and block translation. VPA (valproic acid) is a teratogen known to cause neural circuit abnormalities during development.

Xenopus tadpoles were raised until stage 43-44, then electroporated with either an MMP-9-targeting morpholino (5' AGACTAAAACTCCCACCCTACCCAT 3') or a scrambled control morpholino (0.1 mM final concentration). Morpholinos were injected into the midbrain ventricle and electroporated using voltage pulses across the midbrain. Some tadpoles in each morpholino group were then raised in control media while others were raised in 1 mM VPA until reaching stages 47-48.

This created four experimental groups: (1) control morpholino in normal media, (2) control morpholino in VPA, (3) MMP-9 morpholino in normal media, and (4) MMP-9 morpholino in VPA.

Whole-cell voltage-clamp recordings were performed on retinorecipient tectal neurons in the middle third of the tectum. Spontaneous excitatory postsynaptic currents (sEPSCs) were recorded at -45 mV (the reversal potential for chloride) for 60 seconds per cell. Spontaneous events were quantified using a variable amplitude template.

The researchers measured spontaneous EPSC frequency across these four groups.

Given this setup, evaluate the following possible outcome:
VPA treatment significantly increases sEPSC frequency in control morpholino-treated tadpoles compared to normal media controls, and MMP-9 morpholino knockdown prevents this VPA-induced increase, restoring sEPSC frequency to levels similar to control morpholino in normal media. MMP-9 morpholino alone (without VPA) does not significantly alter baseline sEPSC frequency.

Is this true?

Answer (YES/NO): NO